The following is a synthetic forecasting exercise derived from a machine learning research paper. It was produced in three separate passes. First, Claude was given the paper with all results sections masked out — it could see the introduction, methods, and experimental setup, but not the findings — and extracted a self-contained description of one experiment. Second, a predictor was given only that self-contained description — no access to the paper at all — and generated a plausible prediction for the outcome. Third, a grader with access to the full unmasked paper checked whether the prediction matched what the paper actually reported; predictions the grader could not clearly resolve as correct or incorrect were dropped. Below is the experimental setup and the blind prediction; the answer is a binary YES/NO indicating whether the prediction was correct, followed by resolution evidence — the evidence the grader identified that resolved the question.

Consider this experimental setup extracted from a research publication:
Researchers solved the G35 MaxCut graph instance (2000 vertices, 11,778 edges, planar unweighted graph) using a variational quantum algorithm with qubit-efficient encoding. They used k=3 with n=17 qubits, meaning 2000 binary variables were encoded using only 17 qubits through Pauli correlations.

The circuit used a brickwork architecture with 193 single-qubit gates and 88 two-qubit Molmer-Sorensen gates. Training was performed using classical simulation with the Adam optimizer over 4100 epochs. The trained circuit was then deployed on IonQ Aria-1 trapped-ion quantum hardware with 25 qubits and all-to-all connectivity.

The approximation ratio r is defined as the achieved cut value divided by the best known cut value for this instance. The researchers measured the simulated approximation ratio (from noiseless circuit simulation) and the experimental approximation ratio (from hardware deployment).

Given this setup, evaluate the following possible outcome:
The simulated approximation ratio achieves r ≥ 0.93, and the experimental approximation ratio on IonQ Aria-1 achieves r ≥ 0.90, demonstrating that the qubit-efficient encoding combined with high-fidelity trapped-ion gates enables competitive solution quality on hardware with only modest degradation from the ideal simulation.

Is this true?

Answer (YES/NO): NO